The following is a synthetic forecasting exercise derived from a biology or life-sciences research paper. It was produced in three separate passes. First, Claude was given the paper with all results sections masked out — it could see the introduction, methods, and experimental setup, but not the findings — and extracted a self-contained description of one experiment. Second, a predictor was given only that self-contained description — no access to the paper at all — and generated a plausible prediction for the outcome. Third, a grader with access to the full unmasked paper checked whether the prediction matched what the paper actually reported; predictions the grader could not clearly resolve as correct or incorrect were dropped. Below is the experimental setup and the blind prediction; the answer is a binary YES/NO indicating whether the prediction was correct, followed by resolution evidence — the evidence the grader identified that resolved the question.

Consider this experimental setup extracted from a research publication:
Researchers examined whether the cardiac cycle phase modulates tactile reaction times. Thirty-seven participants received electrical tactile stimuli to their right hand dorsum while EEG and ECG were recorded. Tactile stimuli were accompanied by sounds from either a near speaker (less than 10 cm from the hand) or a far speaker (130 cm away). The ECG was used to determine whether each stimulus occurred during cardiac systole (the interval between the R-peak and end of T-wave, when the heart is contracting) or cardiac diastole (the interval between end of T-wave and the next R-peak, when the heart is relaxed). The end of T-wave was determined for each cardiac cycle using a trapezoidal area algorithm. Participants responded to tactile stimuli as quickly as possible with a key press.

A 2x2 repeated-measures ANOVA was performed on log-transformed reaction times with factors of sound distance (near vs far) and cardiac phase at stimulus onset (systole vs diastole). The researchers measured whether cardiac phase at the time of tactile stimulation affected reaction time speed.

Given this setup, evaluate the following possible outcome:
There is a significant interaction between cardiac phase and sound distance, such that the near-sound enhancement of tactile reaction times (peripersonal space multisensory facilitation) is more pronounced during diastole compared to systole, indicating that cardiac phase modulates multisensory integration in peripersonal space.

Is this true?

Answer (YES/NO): NO